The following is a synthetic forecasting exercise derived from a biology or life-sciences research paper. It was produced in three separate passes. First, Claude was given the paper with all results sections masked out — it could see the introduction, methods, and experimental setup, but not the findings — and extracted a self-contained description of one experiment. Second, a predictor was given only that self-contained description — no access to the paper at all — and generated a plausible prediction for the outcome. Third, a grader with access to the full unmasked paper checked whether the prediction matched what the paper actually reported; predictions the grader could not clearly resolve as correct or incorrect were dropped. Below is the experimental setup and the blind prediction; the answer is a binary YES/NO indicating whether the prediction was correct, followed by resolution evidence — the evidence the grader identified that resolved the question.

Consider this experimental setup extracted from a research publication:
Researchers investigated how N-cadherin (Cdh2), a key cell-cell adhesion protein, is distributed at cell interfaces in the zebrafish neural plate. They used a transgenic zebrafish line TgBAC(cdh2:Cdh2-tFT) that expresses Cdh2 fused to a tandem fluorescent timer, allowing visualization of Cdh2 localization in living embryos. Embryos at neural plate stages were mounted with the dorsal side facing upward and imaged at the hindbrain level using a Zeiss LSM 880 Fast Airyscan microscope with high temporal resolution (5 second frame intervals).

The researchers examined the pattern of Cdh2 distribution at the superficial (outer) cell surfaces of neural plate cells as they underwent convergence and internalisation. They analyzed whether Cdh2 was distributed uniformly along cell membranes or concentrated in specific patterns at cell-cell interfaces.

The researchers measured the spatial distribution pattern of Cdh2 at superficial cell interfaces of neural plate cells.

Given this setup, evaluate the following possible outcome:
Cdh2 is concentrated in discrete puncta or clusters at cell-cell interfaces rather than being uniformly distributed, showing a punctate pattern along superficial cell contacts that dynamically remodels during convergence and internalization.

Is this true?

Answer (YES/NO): YES